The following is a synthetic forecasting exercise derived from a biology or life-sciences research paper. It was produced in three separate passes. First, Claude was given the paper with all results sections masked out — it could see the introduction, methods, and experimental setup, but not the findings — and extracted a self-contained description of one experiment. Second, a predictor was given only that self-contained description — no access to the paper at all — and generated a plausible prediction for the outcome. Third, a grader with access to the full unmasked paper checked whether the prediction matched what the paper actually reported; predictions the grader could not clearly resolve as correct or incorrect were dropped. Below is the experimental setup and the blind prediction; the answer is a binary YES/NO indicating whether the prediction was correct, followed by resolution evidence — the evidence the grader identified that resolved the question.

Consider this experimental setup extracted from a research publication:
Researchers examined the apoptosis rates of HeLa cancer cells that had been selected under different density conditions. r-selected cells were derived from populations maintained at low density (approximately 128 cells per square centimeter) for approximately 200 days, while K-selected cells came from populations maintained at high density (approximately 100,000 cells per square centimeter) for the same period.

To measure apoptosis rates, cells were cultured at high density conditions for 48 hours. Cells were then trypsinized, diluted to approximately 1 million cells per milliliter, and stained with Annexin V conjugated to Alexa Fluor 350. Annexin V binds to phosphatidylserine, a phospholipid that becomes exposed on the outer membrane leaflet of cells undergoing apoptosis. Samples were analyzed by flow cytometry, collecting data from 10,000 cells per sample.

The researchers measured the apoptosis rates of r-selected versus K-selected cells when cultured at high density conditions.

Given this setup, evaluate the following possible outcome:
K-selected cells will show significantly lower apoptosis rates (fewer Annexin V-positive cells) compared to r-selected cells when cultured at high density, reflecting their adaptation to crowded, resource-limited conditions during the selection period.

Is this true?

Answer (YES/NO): YES